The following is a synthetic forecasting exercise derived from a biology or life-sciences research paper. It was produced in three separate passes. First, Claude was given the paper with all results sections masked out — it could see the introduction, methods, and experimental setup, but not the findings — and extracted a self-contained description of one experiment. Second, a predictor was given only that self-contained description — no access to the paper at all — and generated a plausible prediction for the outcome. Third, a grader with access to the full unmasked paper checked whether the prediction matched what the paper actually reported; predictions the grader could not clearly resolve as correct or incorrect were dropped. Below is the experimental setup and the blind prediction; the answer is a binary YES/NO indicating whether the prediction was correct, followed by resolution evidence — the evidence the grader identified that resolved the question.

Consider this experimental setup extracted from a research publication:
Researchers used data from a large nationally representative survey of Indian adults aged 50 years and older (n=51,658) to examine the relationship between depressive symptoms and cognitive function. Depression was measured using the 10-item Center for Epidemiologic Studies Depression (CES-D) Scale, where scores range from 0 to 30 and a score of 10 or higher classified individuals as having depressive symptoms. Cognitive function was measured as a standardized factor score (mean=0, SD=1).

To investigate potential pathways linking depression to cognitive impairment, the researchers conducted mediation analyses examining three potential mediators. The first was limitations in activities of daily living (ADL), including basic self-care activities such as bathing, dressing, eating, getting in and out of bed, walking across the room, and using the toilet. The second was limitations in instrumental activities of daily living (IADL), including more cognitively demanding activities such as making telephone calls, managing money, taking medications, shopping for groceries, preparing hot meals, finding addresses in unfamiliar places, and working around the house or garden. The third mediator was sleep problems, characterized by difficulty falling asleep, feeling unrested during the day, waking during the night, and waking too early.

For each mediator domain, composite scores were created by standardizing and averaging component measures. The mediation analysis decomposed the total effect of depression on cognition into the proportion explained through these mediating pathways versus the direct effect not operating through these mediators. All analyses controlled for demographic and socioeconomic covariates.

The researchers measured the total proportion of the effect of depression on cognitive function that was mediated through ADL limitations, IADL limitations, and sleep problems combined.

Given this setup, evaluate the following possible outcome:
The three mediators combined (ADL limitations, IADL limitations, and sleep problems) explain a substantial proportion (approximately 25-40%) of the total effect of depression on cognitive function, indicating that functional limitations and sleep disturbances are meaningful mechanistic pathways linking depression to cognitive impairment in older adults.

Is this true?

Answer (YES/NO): NO